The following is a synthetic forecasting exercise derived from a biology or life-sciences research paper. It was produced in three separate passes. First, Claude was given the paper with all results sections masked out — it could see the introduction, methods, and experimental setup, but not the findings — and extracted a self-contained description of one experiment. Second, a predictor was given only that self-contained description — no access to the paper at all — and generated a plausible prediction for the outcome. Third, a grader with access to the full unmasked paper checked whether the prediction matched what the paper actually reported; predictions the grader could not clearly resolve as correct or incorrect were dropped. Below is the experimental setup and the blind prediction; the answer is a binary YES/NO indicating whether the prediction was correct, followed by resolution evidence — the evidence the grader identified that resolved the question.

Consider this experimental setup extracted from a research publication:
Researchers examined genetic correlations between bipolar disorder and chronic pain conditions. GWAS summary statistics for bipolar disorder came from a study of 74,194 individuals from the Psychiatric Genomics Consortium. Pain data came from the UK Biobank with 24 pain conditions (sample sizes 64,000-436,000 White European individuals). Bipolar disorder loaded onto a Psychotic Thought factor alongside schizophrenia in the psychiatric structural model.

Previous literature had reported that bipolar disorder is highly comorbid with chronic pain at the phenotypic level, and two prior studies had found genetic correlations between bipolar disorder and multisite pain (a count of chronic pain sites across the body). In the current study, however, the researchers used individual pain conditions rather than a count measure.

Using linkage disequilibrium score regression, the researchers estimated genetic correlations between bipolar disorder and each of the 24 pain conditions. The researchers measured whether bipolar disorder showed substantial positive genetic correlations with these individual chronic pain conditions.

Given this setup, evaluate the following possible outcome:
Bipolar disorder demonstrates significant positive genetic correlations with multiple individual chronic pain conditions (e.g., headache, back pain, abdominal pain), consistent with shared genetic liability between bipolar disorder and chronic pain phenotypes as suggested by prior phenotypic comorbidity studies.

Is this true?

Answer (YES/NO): NO